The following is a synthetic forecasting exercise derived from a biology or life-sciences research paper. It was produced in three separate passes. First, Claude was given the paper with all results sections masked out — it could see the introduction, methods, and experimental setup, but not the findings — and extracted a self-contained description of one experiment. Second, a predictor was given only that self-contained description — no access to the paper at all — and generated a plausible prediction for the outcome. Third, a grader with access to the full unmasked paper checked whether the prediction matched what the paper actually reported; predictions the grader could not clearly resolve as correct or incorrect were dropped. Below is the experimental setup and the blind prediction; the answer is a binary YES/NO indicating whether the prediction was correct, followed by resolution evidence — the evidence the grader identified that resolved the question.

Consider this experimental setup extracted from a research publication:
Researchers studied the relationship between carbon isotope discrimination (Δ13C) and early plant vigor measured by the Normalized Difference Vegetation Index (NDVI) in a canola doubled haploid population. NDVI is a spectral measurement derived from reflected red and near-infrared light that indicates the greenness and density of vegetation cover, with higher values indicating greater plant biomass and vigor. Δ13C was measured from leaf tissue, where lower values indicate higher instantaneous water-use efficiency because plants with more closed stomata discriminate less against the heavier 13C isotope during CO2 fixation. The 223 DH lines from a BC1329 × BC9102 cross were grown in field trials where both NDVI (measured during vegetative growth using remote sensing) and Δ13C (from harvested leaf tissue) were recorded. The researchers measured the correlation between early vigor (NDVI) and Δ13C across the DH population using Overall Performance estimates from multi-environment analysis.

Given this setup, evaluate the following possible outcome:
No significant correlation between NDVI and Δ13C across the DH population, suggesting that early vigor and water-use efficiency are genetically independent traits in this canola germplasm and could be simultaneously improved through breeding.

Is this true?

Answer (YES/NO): NO